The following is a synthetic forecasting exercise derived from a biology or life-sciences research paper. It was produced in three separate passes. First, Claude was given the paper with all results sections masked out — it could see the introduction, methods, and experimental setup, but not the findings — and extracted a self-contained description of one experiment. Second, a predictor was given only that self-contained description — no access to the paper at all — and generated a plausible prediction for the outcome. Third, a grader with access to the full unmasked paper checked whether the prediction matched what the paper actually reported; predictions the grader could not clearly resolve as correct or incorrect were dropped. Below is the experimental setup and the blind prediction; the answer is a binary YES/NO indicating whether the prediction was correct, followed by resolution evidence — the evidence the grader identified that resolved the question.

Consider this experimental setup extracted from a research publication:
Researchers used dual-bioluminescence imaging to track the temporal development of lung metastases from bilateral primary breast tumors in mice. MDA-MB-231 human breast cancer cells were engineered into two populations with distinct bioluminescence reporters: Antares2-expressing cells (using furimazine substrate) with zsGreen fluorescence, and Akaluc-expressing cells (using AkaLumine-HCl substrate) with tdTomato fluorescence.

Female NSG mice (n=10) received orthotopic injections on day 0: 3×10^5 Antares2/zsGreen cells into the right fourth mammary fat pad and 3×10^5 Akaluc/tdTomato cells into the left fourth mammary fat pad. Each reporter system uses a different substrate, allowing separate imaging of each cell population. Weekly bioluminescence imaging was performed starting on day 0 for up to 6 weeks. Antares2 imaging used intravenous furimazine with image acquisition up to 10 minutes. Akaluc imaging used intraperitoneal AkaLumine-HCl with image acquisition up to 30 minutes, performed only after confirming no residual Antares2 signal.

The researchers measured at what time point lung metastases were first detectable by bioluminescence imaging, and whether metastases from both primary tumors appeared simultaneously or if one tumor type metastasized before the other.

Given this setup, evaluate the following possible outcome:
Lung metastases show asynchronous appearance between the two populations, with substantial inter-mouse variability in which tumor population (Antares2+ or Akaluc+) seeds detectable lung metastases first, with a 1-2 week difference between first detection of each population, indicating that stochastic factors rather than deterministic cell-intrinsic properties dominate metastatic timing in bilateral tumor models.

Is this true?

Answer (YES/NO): NO